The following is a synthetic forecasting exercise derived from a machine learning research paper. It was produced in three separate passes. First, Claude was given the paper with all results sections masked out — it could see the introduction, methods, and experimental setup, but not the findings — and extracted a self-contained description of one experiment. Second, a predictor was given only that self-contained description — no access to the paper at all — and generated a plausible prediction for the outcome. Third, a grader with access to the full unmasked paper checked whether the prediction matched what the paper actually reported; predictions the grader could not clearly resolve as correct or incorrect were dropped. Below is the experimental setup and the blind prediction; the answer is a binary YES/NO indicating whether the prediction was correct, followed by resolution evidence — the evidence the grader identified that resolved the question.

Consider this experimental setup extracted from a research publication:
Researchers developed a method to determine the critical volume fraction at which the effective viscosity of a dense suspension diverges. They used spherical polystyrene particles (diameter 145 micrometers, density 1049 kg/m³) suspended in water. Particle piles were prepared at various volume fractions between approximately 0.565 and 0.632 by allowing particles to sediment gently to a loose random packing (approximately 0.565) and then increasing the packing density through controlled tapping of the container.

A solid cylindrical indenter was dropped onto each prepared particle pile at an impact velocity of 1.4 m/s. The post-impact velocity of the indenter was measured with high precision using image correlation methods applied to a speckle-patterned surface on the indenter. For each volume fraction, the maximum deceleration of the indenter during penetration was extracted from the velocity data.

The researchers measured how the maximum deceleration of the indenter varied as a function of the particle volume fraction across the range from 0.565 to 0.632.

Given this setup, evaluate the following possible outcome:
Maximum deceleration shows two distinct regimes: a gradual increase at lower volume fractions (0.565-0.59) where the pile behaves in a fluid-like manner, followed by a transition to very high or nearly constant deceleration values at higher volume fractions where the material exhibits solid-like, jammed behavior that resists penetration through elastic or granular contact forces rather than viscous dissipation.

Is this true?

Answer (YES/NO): NO